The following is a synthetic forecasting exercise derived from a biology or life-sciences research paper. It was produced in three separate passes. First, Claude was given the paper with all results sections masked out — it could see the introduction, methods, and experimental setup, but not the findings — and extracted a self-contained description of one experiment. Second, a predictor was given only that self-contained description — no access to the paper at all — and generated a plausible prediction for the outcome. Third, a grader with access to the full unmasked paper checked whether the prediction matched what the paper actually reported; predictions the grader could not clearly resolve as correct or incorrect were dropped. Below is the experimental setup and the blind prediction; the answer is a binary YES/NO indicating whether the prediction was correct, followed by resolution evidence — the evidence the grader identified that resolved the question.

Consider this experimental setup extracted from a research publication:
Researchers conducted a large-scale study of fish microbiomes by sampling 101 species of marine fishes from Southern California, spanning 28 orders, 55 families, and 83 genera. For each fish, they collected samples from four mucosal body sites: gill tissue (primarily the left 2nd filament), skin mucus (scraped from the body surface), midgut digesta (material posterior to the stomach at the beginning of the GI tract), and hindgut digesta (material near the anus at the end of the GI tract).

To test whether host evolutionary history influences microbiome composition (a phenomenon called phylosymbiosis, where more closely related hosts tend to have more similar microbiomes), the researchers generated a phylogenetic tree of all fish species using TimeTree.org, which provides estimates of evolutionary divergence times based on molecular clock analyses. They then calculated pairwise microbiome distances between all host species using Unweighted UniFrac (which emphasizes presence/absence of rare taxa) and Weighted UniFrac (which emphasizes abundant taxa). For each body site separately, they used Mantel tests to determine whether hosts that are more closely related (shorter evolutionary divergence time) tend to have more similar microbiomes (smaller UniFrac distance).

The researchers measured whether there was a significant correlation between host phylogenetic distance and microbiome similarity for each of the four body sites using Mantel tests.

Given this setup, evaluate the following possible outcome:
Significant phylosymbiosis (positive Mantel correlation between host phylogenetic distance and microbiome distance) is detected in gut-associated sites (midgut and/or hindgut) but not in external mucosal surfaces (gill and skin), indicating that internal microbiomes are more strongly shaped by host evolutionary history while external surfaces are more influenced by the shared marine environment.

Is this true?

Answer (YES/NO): NO